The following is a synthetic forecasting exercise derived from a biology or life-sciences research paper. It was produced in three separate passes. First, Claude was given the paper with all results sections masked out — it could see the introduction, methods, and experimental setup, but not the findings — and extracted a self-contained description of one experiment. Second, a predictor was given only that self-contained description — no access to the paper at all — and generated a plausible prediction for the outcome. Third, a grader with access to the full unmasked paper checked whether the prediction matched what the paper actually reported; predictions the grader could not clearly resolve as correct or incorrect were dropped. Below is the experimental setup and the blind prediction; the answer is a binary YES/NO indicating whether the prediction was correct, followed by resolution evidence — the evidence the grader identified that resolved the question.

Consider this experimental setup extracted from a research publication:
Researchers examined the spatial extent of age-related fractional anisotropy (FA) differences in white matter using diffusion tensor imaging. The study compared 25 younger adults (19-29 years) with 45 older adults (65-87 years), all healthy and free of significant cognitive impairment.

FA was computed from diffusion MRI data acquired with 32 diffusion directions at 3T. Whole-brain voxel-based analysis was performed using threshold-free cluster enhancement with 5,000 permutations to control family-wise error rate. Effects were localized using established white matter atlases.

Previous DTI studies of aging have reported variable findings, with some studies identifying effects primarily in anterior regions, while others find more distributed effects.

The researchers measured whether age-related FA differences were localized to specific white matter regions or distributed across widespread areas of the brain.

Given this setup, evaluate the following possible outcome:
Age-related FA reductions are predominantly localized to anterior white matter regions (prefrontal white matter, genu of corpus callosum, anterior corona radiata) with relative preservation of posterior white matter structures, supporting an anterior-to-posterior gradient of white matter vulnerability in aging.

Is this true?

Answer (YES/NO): NO